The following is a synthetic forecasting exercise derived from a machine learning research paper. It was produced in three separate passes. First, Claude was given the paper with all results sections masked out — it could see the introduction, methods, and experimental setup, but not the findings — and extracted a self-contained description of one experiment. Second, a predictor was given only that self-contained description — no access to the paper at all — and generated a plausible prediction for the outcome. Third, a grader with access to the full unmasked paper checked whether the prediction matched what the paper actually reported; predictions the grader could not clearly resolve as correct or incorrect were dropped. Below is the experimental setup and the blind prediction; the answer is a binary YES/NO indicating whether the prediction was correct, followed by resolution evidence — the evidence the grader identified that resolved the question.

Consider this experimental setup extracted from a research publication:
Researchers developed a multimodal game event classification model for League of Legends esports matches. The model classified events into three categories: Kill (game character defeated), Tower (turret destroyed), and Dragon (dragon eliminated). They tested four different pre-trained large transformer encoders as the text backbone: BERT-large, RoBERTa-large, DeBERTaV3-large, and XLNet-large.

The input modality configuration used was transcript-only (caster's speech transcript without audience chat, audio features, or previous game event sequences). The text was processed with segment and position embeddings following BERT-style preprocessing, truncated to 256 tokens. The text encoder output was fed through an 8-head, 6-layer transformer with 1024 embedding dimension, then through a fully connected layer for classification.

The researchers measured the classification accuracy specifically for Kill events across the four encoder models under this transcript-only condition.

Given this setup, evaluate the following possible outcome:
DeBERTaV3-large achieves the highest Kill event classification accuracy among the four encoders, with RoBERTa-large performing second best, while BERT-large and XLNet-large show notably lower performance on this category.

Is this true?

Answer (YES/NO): NO